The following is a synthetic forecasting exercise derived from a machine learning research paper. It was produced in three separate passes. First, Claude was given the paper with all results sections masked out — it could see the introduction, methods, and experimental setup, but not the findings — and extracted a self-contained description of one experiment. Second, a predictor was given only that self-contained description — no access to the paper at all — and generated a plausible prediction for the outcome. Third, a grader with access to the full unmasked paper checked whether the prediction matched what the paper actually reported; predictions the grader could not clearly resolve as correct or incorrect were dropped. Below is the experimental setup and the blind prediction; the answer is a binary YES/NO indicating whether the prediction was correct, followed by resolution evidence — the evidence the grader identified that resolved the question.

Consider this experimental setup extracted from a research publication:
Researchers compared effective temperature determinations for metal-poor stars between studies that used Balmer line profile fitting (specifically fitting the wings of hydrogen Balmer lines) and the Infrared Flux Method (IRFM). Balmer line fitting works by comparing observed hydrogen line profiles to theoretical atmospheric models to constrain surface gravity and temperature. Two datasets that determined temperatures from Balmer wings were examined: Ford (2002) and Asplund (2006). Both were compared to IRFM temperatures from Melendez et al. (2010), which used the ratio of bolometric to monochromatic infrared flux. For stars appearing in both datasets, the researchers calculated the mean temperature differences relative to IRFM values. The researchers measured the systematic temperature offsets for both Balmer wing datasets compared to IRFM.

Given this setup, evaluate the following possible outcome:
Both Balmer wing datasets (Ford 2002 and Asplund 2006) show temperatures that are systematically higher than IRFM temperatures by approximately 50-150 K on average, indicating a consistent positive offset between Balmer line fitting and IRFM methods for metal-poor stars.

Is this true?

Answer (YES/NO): NO